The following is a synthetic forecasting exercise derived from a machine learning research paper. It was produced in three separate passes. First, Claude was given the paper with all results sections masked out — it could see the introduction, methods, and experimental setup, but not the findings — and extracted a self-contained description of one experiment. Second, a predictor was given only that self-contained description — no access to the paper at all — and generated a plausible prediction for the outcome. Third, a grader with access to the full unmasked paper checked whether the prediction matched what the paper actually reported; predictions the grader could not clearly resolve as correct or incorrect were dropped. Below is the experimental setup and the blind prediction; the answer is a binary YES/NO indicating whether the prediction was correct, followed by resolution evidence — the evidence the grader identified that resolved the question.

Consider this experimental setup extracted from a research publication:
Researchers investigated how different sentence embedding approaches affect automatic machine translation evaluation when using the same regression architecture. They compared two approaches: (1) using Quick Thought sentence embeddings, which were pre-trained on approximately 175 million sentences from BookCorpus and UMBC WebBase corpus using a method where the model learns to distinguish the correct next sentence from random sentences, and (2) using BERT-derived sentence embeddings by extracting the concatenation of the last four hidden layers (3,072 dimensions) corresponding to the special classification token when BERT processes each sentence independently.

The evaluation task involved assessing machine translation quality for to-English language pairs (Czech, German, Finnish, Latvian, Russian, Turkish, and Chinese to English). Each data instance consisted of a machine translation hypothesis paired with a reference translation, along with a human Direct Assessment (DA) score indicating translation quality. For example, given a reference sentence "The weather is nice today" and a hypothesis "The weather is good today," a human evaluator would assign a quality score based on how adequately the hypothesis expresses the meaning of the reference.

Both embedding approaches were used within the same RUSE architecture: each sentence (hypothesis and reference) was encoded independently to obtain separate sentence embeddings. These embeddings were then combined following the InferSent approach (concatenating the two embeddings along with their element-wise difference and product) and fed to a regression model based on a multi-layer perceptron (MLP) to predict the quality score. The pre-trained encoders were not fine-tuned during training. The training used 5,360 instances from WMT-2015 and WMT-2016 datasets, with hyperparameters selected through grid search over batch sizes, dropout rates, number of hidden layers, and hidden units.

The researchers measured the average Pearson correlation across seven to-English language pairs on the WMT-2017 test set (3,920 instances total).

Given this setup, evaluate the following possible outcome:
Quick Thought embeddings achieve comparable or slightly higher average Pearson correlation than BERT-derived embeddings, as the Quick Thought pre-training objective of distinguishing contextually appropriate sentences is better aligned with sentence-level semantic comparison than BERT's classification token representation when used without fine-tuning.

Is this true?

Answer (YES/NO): NO